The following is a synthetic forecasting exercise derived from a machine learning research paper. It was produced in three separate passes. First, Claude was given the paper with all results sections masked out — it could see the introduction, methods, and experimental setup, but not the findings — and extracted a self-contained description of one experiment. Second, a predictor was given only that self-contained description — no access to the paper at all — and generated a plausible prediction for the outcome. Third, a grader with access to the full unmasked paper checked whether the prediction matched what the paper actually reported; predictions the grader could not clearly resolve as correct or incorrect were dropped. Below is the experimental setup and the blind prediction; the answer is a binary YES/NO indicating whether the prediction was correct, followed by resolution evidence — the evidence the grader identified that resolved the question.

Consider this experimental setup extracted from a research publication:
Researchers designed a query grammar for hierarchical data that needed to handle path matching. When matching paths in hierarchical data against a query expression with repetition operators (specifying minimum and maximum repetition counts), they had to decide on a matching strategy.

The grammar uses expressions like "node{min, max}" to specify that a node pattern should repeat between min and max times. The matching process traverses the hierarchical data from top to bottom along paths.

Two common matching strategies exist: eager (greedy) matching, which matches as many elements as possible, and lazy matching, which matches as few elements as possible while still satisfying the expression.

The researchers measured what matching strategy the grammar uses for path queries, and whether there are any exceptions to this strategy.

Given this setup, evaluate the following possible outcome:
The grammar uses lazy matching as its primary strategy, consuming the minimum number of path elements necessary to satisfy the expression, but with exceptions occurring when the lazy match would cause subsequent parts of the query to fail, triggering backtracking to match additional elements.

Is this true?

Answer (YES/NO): NO